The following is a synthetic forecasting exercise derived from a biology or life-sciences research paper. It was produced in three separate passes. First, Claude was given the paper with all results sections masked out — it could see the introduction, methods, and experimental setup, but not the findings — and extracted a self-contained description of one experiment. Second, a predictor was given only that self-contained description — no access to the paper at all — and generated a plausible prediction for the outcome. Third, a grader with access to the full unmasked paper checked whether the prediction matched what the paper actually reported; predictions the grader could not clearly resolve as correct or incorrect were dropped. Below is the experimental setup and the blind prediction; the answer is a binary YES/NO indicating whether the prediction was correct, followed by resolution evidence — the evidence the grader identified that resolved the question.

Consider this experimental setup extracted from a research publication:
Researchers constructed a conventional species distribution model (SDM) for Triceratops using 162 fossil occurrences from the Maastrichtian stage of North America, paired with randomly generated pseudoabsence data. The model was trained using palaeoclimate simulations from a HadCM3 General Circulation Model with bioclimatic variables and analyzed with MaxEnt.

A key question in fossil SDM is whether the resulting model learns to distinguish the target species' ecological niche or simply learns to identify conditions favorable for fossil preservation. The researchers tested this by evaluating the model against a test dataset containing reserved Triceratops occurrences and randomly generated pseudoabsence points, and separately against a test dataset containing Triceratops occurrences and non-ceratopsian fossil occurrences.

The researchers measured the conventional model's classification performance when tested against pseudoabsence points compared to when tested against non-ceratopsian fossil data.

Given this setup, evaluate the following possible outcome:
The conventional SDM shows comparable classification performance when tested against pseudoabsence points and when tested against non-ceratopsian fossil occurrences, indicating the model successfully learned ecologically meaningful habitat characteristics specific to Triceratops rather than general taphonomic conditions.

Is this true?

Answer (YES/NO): NO